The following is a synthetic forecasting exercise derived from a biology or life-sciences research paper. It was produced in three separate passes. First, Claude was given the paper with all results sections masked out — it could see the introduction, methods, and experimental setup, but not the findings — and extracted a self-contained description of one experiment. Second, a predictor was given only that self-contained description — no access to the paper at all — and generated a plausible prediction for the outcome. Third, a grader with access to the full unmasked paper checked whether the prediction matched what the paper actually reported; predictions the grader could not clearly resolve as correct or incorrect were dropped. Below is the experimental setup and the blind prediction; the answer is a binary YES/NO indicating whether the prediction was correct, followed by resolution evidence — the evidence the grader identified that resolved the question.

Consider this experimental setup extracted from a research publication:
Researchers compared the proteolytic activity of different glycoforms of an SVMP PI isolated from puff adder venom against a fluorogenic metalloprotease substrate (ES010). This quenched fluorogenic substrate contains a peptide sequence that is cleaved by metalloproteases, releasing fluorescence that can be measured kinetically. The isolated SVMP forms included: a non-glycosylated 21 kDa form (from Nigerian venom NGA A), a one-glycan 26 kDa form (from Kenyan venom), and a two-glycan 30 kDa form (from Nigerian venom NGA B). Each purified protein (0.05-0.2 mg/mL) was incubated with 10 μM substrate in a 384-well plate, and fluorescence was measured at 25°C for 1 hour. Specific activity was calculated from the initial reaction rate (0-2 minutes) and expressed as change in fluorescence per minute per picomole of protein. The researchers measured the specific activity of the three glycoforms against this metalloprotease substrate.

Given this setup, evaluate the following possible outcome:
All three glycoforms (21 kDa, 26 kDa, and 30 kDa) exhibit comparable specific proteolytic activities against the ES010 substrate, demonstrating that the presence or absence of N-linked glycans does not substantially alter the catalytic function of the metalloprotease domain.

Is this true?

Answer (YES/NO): NO